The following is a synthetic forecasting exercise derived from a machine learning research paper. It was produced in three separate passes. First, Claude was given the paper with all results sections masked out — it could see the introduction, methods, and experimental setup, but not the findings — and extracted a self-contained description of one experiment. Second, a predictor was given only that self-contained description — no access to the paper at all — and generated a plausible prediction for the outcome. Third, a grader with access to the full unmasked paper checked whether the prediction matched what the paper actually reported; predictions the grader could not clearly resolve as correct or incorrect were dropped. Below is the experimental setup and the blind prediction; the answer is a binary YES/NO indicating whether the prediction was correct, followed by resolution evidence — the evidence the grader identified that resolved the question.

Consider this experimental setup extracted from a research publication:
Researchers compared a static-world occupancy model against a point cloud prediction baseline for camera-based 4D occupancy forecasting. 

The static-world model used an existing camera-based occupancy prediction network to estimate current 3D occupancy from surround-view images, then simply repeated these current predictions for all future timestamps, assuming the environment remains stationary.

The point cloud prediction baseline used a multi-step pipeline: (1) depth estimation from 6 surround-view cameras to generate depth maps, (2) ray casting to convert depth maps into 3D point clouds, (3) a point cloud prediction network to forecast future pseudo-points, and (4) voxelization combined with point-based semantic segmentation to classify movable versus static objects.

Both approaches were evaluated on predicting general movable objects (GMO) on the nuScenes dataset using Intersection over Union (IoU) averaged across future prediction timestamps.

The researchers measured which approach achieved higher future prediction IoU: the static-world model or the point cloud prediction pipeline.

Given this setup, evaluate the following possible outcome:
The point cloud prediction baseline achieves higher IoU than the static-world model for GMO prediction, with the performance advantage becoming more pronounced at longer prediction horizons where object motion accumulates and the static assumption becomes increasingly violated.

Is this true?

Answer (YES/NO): NO